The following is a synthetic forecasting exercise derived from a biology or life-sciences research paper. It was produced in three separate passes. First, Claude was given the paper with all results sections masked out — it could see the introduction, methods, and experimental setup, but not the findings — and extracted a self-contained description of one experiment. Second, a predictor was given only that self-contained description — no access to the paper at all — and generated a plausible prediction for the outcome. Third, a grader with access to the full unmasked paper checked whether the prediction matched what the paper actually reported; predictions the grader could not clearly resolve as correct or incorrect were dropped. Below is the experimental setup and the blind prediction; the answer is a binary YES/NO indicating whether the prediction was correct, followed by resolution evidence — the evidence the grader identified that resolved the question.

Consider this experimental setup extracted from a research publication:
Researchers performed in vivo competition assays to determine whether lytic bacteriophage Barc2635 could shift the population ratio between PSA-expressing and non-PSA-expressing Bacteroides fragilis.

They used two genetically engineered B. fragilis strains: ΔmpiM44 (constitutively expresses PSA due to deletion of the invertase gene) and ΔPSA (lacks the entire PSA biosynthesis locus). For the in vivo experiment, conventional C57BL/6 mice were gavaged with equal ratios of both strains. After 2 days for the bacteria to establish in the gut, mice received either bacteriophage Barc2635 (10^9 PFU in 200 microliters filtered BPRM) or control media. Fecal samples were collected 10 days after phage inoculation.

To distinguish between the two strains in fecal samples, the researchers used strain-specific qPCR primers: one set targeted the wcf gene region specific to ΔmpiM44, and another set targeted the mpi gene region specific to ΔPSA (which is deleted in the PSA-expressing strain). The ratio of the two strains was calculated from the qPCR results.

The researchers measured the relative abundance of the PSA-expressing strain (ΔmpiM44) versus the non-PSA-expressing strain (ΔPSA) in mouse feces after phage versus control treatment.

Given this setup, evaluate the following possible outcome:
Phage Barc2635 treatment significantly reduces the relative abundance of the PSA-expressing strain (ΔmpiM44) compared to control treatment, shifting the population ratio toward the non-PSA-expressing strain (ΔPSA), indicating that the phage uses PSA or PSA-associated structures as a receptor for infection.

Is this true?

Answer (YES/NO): NO